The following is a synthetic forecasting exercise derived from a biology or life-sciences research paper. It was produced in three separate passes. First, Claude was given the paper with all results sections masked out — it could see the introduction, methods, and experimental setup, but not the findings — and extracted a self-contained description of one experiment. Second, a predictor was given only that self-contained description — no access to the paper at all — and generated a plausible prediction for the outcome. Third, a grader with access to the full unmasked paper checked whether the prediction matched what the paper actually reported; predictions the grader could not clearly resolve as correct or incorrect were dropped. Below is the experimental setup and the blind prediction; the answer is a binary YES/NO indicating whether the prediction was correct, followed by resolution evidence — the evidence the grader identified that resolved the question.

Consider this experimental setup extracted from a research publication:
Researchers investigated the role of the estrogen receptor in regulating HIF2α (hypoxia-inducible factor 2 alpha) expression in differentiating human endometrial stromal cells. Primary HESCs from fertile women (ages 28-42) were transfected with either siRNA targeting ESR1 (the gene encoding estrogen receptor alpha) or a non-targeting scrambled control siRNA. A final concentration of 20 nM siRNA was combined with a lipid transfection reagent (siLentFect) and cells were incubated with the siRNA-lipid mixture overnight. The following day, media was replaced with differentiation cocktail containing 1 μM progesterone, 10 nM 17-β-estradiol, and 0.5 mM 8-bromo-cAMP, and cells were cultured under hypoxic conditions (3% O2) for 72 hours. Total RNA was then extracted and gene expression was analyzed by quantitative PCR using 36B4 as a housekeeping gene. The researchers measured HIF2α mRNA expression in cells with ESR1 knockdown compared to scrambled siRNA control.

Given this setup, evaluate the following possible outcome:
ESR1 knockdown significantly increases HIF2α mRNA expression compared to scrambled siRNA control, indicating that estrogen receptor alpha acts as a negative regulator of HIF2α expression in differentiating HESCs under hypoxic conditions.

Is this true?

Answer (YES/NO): NO